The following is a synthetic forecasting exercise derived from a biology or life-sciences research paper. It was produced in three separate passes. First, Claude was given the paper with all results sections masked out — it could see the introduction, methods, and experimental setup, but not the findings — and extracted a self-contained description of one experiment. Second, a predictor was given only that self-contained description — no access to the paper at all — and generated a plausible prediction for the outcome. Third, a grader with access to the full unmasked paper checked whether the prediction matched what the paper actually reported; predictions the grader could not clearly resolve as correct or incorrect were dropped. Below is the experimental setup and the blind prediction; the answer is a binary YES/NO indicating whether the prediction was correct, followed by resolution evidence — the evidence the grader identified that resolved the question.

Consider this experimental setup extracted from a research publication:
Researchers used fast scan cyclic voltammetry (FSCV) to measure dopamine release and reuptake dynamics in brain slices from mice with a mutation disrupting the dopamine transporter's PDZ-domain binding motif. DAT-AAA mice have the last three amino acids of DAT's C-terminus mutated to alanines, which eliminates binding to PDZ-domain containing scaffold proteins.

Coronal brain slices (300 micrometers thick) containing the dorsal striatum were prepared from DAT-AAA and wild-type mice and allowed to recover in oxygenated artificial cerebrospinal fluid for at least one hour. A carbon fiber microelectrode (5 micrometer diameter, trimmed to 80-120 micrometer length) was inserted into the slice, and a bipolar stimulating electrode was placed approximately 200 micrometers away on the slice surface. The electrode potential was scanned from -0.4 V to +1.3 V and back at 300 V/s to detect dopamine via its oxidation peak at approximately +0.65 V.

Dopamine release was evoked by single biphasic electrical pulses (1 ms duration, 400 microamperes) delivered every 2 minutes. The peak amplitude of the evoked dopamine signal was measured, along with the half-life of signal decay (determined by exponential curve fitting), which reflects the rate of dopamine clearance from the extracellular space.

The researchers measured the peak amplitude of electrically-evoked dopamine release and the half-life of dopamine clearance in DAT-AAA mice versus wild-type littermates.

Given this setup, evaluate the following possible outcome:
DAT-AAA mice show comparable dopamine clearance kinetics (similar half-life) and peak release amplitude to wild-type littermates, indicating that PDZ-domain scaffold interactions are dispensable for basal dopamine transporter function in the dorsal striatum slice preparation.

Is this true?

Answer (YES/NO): NO